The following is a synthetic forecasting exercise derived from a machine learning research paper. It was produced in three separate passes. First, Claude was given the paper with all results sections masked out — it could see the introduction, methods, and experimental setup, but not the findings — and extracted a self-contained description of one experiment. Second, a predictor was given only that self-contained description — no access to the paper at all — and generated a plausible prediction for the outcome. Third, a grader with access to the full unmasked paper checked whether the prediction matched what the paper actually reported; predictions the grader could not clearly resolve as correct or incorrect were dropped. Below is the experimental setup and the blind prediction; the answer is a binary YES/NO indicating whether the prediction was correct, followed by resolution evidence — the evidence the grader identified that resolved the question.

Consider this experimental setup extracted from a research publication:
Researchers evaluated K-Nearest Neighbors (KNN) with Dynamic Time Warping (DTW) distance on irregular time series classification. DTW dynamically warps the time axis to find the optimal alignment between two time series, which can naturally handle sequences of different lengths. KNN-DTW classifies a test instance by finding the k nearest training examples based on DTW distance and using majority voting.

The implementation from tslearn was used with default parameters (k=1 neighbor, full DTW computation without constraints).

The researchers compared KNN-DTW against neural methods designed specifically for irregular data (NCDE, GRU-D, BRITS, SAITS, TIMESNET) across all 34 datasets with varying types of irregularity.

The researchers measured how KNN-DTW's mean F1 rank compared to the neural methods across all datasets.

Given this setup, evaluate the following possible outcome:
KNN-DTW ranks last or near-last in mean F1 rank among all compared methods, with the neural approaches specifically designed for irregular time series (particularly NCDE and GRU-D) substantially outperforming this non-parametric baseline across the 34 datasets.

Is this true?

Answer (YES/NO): NO